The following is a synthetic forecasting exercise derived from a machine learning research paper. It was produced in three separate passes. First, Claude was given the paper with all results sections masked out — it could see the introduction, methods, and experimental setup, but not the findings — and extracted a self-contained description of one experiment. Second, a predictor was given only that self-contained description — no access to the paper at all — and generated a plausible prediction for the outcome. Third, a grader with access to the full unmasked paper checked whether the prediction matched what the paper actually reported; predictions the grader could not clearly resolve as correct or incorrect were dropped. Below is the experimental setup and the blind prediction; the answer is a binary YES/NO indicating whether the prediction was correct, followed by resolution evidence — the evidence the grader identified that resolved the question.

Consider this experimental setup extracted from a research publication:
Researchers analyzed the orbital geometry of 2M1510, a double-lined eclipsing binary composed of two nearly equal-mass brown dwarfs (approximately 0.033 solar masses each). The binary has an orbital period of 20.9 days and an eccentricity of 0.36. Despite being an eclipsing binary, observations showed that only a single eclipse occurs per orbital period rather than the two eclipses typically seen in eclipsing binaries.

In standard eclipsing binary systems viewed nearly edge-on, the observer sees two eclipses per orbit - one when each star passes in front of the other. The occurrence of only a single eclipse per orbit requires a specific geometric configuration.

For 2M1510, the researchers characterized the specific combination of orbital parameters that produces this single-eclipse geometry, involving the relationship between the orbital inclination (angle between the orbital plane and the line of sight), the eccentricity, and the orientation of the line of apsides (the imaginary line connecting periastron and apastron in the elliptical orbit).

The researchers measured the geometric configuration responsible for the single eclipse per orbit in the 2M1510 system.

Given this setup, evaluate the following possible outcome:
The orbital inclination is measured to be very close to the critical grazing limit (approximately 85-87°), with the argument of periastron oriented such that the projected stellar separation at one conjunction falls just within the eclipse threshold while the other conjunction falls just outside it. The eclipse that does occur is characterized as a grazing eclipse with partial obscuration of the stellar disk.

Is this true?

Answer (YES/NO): NO